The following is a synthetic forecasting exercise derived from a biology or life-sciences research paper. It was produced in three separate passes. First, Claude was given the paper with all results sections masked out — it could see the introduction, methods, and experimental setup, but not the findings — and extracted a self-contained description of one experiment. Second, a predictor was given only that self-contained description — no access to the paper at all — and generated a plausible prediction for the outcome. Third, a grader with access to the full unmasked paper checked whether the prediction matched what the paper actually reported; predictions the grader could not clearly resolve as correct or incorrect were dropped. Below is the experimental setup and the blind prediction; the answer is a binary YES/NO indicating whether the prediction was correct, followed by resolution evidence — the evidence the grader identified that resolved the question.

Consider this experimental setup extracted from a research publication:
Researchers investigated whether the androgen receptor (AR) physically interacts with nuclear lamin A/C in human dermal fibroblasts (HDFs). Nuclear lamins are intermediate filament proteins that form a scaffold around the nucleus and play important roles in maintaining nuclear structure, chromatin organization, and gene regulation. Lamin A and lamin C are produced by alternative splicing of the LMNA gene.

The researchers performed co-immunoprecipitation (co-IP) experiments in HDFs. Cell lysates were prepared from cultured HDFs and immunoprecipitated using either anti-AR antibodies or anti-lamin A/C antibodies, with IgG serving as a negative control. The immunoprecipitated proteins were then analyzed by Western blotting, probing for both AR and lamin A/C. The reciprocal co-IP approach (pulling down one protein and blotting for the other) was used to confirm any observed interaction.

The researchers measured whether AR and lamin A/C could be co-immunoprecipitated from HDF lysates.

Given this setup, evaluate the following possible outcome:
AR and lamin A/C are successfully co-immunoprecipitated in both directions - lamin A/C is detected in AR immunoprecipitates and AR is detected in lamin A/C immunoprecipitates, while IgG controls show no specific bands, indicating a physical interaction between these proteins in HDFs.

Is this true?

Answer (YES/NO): NO